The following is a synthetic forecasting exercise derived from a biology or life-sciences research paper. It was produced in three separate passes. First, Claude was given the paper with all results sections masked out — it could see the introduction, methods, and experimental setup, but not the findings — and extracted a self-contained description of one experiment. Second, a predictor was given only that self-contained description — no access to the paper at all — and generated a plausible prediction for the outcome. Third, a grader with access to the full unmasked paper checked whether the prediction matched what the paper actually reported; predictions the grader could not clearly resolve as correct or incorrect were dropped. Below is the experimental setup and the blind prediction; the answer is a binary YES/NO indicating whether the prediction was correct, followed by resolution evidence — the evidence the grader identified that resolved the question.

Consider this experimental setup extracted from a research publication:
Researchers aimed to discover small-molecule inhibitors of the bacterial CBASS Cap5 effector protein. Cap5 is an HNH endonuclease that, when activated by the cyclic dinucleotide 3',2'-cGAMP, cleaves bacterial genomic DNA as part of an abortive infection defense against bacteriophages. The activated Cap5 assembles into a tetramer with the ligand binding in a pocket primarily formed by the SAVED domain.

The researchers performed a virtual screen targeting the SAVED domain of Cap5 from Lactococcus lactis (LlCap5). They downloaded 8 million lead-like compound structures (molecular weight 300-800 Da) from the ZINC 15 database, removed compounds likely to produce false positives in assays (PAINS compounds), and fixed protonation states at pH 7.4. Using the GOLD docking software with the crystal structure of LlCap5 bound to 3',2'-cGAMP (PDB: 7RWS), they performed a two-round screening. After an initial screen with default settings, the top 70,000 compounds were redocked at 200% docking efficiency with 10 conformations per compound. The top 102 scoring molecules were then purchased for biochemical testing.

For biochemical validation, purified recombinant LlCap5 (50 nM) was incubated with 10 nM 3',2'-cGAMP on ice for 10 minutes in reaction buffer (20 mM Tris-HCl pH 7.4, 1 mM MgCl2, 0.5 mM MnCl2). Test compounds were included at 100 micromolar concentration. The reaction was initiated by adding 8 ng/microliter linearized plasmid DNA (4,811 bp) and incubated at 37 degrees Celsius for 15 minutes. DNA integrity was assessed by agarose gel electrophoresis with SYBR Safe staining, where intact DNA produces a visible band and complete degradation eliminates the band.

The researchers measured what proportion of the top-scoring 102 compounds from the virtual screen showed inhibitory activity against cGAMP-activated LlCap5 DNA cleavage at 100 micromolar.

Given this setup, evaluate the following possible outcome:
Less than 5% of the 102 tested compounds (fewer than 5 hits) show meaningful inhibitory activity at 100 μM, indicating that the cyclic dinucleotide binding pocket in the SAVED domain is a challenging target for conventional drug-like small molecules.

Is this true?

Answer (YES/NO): NO